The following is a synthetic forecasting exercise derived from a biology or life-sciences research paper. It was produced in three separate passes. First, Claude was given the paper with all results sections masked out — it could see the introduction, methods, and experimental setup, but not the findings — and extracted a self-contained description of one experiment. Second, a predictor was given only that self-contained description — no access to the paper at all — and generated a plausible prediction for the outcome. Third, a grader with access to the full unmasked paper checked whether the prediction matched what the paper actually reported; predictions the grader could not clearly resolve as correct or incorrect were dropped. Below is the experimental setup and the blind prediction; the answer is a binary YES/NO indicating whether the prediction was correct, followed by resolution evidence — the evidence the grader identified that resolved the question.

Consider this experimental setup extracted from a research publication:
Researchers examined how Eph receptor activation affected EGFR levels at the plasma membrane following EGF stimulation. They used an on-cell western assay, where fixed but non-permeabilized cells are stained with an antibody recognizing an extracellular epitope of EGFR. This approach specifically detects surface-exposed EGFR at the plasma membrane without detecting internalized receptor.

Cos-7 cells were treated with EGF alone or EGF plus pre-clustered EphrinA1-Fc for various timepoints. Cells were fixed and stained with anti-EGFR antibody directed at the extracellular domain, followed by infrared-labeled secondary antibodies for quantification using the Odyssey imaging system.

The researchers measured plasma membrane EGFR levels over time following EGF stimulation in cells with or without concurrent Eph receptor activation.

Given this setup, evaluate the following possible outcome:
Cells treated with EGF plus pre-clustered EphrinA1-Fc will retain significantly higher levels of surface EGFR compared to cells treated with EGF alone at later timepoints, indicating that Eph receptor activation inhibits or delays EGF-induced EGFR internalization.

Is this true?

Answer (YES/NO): NO